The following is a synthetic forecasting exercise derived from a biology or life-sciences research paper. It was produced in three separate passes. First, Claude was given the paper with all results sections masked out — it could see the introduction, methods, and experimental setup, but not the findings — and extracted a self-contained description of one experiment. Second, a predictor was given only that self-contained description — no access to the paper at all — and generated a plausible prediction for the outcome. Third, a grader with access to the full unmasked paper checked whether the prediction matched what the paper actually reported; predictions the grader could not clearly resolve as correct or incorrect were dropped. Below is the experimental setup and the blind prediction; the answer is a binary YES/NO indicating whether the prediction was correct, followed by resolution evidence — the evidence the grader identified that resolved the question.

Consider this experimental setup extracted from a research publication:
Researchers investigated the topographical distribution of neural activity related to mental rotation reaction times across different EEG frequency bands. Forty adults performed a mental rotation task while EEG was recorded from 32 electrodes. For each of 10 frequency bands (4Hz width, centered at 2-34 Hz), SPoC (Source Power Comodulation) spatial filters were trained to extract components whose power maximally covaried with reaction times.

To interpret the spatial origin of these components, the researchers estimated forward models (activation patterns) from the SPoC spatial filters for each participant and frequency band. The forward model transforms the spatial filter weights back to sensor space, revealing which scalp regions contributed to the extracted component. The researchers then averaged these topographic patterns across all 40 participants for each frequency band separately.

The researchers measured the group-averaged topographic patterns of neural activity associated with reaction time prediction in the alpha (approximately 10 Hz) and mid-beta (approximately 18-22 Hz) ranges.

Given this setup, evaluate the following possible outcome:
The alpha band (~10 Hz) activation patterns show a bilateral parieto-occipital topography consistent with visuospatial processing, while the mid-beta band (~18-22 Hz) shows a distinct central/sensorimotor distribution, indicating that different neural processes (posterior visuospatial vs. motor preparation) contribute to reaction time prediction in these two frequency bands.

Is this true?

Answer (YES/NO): NO